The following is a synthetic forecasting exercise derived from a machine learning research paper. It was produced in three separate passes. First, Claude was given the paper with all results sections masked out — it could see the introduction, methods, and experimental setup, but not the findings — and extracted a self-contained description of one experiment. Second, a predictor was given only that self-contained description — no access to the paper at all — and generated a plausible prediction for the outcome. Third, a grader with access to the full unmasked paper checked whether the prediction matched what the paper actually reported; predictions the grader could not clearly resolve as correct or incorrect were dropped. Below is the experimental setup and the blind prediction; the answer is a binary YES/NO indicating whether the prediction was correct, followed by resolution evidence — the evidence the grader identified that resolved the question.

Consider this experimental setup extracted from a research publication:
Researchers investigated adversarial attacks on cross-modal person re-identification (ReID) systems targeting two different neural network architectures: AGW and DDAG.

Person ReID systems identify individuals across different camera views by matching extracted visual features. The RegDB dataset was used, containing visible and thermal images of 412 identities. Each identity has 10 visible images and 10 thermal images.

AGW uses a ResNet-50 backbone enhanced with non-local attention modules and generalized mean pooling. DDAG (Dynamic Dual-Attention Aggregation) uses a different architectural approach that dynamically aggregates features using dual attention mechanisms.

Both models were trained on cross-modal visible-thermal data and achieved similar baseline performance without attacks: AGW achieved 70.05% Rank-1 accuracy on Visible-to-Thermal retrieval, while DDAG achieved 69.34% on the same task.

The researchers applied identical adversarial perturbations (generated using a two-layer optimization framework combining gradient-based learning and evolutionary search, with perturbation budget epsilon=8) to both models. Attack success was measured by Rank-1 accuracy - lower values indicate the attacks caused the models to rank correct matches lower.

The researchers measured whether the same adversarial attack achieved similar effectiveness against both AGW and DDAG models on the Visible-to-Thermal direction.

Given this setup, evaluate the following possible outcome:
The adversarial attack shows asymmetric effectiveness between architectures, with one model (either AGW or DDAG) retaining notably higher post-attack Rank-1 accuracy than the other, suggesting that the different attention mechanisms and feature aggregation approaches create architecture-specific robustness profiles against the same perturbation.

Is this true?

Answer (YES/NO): NO